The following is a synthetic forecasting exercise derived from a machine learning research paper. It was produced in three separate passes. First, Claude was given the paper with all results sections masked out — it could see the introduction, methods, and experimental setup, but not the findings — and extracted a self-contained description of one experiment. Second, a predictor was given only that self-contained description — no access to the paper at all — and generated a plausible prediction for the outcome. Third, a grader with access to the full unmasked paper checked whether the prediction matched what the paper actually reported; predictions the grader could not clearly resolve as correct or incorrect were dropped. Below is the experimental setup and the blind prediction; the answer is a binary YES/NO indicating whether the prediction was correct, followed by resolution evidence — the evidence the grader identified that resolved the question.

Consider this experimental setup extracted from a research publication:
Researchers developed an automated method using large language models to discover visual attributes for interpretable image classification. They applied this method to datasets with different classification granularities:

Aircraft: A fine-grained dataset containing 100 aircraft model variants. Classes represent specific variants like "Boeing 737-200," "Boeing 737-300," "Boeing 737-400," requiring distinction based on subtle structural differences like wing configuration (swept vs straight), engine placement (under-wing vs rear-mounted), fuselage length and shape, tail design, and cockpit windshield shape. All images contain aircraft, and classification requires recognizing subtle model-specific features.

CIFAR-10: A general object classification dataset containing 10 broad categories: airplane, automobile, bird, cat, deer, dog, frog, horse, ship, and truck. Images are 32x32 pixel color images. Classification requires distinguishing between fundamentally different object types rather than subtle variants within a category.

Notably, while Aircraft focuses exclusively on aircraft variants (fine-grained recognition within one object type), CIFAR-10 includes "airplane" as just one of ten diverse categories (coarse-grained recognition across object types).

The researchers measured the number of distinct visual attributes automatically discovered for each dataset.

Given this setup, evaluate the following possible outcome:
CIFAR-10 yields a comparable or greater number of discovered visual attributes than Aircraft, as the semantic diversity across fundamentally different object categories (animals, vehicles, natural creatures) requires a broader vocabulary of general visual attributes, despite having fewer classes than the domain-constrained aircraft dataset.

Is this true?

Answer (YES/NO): NO